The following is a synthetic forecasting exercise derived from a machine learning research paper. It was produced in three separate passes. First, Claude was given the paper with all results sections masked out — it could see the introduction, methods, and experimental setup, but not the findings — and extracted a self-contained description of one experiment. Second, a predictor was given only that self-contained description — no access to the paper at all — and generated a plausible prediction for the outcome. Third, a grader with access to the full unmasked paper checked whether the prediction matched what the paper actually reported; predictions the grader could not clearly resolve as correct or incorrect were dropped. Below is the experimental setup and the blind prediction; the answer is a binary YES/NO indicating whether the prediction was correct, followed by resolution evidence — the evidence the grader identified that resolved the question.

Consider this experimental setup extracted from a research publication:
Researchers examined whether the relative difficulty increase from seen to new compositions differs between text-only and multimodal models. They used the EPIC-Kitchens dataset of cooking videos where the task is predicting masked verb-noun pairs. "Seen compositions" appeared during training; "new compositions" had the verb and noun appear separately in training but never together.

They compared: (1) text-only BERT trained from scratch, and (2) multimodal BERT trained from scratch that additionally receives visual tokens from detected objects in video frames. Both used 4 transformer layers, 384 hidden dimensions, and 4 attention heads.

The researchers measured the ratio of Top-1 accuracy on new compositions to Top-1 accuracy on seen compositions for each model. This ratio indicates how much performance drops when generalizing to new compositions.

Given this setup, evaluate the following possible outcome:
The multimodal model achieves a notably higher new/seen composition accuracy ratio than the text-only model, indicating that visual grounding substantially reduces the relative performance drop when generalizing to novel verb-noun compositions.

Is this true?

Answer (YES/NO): NO